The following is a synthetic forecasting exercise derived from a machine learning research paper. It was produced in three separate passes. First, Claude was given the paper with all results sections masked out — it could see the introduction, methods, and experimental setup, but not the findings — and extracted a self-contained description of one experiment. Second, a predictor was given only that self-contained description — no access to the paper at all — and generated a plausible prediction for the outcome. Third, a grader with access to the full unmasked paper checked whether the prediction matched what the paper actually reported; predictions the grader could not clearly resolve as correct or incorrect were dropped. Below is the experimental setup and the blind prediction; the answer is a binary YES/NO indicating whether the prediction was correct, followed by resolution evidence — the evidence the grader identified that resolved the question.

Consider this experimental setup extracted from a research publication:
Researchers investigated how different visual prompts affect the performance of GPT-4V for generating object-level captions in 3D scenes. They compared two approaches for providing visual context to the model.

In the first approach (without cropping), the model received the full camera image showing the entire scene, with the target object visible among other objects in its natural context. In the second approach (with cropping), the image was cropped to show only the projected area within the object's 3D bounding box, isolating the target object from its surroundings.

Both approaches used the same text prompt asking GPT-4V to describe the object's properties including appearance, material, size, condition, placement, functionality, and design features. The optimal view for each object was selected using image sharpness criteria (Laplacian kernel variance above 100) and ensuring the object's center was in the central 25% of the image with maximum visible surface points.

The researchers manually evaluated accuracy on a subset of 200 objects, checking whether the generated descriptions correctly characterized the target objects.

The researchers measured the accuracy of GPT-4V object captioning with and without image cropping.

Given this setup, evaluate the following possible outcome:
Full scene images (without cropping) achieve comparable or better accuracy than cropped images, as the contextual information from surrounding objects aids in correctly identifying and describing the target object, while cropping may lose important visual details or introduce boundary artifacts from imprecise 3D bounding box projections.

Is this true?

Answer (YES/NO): NO